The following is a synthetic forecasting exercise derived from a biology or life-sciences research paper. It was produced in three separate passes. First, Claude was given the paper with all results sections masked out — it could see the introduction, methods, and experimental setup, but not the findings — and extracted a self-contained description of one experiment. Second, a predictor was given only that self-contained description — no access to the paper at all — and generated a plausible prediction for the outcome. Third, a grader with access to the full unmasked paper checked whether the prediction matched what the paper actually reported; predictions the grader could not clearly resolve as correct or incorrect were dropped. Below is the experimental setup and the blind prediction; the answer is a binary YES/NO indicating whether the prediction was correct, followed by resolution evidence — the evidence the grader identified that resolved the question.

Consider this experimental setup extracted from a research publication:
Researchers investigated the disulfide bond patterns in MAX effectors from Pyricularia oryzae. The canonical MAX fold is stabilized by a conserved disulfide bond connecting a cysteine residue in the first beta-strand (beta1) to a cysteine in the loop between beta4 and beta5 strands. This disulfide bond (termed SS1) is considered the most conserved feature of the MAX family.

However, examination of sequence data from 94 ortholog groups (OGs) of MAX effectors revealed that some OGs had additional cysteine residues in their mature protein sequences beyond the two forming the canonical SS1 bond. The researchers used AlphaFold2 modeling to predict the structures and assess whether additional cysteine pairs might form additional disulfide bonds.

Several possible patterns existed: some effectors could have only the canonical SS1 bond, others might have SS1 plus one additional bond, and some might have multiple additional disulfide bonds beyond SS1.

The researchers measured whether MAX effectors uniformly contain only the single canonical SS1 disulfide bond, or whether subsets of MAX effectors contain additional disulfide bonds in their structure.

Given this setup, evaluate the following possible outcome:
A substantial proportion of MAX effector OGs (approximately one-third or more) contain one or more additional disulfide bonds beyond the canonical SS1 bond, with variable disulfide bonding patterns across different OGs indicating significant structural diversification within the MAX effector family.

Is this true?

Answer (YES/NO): NO